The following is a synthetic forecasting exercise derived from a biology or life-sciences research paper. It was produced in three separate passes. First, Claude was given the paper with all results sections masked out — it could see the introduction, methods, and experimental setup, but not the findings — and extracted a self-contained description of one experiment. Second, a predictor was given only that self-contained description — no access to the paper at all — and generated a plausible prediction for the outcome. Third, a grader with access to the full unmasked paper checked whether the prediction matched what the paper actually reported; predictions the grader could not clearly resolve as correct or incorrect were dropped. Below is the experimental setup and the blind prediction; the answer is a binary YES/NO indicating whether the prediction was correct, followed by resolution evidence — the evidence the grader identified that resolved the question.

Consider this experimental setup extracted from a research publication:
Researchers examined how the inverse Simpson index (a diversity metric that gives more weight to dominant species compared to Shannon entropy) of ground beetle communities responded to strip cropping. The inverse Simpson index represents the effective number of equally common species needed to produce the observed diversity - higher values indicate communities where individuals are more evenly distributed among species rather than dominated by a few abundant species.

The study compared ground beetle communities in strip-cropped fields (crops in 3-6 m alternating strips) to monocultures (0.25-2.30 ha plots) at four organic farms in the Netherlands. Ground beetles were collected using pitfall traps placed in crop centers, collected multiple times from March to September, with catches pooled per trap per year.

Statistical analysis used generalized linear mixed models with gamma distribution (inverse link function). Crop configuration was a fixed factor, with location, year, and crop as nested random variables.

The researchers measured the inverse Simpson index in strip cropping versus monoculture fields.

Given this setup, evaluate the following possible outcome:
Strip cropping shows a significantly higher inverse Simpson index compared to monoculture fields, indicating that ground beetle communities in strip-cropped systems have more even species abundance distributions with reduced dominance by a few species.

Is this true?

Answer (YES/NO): NO